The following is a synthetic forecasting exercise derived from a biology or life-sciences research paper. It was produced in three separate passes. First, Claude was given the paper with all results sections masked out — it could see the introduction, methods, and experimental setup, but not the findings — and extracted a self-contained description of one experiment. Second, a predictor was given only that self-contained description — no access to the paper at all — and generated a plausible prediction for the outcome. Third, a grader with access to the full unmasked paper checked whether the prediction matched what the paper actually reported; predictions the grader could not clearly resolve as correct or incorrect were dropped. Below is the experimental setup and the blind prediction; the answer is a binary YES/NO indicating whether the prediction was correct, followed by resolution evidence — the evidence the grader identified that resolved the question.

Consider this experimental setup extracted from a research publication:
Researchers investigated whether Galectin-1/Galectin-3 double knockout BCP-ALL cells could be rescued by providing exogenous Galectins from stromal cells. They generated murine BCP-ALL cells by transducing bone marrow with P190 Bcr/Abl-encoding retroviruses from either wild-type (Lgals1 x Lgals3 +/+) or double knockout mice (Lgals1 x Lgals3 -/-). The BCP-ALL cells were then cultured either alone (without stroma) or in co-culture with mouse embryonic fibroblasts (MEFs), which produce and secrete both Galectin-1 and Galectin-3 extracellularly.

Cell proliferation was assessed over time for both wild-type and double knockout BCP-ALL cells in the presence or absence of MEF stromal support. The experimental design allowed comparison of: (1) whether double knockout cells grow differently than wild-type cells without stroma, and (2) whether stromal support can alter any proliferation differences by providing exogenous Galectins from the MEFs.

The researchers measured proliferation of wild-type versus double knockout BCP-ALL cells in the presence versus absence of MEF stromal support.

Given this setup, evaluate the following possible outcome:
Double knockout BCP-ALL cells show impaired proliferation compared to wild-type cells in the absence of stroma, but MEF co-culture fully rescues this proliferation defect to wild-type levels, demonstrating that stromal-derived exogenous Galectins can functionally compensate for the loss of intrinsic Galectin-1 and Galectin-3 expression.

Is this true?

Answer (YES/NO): NO